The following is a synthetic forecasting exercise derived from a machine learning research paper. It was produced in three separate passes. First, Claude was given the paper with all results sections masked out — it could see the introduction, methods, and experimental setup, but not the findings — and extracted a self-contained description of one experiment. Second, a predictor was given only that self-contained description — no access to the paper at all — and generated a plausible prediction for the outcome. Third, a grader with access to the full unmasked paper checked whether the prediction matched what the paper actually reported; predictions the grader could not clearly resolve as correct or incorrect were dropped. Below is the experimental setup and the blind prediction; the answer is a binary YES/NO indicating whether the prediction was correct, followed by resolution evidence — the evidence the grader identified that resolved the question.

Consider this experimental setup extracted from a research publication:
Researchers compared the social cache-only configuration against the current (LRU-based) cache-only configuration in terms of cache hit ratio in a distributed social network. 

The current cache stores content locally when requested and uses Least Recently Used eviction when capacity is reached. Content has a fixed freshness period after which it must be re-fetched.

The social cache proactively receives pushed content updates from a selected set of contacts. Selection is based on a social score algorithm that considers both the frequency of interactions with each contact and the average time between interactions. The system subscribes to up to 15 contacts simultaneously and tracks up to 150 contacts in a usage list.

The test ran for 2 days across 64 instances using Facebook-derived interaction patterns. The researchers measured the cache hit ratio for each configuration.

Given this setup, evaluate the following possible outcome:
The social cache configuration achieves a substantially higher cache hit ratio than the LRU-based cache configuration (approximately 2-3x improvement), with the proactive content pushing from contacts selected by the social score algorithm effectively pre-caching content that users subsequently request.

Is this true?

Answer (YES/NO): NO